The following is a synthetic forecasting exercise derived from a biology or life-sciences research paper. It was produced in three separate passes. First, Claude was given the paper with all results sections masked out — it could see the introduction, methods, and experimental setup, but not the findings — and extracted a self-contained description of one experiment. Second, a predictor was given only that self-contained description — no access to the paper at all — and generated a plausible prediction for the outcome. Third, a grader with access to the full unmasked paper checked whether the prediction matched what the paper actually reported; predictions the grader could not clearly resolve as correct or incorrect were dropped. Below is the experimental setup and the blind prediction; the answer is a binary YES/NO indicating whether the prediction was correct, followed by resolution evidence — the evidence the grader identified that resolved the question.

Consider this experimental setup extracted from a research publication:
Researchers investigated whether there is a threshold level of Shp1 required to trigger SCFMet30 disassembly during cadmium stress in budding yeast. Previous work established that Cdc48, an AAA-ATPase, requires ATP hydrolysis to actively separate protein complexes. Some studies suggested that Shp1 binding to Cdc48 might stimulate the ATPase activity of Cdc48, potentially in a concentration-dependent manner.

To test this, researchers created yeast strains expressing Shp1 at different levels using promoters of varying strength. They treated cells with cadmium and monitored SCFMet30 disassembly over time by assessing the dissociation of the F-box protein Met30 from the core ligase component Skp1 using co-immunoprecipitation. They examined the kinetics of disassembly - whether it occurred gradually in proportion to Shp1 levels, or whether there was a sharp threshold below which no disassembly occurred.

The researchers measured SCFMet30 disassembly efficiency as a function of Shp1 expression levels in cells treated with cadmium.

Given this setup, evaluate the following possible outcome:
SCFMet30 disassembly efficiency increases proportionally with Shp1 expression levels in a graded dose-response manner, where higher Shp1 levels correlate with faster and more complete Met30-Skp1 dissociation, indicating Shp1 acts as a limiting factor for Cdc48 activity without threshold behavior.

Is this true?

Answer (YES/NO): NO